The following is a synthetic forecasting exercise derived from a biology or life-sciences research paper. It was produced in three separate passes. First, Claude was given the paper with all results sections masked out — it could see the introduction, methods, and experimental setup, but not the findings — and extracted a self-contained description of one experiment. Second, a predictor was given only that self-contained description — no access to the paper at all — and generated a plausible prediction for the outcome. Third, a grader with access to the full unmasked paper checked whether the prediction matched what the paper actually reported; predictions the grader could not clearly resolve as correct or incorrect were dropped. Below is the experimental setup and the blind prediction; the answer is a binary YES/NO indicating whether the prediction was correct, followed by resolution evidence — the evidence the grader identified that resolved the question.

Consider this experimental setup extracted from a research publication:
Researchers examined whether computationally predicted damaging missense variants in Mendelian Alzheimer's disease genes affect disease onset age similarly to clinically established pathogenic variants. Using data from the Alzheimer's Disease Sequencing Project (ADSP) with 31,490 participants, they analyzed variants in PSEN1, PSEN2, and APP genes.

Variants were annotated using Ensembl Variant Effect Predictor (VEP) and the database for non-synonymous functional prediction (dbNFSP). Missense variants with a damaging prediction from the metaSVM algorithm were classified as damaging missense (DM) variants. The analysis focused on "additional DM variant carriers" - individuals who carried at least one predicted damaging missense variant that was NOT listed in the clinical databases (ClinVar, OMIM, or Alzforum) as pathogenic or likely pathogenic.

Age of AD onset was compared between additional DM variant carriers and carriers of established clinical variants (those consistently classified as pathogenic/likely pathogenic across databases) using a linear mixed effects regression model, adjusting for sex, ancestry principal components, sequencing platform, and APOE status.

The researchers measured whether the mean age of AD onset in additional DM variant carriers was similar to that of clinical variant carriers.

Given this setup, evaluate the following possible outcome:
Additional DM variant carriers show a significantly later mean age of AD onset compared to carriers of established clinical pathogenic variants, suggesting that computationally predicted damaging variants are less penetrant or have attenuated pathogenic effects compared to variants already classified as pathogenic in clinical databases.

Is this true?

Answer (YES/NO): YES